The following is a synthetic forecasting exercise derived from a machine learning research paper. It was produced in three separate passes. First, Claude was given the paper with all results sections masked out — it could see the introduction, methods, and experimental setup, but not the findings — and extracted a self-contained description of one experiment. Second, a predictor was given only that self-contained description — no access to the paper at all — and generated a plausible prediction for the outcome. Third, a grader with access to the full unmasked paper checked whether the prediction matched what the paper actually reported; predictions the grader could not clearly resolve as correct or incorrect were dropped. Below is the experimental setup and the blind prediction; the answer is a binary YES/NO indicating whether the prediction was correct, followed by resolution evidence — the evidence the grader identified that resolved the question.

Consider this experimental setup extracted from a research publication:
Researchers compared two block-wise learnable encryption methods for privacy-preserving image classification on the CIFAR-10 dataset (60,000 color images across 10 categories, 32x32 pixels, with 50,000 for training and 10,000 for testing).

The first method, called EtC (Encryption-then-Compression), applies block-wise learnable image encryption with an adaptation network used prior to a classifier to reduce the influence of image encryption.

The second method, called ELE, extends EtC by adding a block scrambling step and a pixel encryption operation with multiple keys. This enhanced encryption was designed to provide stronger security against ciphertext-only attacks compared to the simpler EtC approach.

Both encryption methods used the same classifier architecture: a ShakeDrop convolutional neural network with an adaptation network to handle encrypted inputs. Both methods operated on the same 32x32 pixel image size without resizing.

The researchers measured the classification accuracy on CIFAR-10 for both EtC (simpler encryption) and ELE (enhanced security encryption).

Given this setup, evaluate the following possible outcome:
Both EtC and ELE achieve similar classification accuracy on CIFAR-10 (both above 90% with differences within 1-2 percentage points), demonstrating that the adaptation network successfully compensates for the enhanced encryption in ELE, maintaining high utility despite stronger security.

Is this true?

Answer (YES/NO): NO